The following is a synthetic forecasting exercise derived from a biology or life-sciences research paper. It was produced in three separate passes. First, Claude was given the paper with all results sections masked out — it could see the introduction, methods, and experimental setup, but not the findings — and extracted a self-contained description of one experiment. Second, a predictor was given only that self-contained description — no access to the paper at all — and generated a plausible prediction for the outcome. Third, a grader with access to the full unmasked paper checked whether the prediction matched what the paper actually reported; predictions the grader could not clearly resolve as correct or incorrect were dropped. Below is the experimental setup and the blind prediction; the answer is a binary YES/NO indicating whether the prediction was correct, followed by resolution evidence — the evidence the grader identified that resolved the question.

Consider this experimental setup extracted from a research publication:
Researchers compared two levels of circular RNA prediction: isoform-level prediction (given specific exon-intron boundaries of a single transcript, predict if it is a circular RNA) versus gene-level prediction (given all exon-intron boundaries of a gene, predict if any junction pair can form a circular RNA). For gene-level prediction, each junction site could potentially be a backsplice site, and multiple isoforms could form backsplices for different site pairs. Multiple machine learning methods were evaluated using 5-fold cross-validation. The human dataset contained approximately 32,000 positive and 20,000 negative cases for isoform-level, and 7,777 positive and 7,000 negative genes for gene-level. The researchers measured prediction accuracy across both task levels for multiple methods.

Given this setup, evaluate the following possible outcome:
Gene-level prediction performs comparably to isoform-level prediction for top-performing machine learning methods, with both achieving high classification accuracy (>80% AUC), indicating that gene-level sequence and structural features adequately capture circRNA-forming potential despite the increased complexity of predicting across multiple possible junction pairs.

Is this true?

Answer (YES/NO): NO